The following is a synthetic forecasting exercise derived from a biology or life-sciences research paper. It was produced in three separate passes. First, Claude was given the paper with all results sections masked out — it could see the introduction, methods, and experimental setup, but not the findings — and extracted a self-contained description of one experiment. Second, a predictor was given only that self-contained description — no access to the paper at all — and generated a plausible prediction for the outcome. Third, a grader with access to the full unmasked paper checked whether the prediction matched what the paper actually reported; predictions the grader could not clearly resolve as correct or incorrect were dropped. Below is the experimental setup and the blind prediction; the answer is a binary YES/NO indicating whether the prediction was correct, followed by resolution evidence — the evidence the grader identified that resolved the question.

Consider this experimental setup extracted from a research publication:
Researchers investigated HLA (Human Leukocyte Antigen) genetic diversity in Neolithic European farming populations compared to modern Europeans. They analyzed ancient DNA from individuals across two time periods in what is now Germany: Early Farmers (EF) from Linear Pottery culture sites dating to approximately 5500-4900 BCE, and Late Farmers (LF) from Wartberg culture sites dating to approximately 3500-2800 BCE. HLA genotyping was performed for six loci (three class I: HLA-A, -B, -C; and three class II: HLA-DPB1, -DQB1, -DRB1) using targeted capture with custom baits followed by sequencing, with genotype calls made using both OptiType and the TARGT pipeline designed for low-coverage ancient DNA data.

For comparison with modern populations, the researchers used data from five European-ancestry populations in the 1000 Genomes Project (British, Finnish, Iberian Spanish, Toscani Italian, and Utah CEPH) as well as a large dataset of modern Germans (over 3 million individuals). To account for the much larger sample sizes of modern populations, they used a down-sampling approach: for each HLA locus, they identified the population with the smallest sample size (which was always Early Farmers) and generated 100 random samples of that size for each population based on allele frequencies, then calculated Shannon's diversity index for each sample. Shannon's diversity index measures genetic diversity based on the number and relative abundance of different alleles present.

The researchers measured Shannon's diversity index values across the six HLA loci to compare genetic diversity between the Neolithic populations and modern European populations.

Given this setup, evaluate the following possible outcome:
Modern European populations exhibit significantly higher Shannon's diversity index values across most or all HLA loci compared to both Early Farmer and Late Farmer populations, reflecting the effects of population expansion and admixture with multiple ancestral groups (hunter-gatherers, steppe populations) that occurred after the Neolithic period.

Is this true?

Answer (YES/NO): YES